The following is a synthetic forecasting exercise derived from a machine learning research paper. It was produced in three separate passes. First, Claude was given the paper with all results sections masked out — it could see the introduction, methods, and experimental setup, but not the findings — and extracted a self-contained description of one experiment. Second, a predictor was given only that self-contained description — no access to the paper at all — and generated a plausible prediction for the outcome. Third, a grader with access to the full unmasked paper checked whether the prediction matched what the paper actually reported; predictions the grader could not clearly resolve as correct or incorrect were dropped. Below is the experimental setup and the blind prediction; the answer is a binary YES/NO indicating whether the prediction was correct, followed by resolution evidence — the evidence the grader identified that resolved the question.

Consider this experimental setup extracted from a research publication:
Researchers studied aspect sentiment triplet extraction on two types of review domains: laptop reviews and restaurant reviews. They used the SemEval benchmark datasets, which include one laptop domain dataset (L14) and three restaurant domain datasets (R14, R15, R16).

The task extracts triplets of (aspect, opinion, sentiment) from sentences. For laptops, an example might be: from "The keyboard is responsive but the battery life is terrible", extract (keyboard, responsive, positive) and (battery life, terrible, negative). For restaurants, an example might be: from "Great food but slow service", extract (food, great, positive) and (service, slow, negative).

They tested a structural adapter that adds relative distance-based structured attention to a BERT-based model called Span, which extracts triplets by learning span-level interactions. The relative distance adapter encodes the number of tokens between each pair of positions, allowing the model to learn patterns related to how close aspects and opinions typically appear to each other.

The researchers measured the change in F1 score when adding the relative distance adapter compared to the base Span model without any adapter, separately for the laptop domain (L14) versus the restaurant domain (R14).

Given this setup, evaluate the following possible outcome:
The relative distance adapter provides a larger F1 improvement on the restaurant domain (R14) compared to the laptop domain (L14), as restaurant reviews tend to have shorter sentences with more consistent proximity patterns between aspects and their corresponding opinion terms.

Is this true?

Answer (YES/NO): NO